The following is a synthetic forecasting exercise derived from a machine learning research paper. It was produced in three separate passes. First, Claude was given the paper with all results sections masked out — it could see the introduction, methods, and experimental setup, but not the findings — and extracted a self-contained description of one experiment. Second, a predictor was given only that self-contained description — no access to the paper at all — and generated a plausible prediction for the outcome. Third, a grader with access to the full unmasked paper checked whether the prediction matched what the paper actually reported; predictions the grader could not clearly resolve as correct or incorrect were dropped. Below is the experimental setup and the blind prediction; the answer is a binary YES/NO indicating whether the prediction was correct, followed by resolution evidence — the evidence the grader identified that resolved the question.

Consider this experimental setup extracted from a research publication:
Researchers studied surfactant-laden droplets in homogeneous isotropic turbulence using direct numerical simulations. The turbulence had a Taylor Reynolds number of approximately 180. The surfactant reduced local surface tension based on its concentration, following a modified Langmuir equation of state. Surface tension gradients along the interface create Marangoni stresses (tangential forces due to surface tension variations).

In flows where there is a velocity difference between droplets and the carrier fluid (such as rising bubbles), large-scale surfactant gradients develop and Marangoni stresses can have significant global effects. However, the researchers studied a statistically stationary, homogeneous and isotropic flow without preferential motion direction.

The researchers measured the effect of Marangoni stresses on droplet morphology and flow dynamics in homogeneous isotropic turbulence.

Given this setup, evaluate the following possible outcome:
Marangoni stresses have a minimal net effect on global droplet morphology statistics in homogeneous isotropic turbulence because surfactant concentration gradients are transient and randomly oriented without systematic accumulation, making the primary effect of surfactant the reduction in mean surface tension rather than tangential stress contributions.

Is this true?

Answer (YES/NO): YES